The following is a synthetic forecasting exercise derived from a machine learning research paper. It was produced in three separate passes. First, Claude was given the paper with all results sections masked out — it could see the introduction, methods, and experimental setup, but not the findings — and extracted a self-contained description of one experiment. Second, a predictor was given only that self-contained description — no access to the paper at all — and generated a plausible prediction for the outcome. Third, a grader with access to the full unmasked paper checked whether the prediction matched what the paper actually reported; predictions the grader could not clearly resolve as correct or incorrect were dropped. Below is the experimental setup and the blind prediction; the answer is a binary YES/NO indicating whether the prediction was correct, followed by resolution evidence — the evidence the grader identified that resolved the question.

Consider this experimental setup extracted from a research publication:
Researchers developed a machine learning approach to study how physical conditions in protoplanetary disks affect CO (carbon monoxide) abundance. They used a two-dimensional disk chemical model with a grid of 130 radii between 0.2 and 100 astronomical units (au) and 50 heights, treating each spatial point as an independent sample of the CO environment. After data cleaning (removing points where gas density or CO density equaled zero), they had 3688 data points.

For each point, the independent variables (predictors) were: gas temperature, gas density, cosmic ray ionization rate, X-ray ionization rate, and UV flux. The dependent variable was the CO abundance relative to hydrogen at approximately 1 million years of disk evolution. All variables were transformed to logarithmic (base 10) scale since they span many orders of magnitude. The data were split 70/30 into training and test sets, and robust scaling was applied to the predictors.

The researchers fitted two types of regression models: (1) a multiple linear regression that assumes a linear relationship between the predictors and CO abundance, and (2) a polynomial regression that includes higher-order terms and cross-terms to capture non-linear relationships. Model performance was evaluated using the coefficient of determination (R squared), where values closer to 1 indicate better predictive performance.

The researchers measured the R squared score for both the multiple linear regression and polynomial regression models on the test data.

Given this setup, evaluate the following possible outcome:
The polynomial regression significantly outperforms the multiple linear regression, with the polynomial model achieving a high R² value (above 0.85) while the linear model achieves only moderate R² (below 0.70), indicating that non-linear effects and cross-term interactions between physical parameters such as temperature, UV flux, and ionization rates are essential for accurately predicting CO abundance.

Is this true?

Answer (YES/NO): NO